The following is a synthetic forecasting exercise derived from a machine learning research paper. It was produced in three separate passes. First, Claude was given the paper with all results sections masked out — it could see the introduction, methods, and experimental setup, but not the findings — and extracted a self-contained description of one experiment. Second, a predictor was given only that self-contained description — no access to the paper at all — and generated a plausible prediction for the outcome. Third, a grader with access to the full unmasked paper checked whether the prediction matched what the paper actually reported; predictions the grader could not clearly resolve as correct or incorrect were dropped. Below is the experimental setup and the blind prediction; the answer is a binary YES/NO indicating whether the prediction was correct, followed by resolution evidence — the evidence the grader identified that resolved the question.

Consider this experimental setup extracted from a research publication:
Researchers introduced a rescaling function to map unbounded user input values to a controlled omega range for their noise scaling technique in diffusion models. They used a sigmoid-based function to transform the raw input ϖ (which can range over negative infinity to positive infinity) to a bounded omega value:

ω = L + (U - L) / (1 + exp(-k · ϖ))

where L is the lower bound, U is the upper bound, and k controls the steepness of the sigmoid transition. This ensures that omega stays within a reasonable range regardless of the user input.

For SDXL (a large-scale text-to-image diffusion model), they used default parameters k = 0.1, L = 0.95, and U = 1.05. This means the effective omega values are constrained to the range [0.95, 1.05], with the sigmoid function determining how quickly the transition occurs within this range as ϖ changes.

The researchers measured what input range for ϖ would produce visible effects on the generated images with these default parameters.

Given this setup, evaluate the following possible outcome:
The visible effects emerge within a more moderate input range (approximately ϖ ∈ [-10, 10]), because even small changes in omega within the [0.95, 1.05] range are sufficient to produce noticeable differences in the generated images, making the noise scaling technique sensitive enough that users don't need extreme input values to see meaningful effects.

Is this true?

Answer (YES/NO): YES